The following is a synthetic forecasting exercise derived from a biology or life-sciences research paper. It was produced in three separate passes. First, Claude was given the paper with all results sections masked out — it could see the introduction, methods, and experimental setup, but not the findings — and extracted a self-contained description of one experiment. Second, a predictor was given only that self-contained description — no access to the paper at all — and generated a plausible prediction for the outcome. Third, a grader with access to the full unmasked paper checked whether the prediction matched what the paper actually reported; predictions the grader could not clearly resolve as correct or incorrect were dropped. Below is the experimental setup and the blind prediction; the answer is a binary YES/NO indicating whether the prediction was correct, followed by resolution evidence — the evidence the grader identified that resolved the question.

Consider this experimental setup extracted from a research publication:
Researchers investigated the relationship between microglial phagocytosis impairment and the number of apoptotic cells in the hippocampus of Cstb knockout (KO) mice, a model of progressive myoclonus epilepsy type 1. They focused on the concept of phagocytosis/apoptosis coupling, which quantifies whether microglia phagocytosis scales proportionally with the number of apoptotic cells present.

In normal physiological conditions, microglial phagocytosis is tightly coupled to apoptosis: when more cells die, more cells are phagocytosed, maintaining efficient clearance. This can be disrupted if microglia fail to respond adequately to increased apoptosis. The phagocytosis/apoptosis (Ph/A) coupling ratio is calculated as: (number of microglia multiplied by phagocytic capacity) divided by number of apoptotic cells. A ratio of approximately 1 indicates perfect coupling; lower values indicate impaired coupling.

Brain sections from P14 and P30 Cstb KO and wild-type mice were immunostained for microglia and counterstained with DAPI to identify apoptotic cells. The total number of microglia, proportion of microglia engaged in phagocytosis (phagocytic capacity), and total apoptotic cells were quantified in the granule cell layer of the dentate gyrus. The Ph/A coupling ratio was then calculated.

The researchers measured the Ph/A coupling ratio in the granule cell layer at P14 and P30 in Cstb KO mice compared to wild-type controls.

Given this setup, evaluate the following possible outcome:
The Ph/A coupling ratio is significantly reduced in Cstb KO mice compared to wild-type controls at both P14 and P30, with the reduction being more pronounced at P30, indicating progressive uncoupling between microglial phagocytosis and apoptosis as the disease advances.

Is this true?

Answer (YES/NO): NO